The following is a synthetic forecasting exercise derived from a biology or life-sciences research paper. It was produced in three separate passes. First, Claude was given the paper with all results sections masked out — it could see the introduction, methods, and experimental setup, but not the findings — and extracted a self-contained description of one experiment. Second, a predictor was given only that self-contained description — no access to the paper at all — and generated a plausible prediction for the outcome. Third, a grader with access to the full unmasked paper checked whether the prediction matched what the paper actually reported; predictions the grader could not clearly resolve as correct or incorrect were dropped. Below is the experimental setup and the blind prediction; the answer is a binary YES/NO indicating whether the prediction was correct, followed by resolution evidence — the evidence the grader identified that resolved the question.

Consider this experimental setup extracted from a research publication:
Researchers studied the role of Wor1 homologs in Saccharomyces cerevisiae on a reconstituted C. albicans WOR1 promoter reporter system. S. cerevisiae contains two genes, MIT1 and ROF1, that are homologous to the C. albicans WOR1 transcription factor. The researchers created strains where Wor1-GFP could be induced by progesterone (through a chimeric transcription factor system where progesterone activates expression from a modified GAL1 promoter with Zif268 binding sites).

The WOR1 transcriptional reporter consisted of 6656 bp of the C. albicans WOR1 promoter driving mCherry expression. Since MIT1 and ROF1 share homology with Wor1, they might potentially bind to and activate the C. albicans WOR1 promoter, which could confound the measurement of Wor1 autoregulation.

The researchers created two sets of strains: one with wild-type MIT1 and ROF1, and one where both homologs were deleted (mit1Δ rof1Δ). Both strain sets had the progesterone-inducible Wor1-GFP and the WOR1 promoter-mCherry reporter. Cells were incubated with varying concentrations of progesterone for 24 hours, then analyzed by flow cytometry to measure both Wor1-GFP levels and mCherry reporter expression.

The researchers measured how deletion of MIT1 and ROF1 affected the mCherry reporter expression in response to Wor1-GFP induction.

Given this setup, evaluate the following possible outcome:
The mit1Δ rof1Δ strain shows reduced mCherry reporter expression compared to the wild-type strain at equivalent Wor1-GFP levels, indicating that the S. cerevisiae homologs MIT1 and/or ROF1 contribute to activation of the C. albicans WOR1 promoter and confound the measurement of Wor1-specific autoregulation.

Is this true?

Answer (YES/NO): NO